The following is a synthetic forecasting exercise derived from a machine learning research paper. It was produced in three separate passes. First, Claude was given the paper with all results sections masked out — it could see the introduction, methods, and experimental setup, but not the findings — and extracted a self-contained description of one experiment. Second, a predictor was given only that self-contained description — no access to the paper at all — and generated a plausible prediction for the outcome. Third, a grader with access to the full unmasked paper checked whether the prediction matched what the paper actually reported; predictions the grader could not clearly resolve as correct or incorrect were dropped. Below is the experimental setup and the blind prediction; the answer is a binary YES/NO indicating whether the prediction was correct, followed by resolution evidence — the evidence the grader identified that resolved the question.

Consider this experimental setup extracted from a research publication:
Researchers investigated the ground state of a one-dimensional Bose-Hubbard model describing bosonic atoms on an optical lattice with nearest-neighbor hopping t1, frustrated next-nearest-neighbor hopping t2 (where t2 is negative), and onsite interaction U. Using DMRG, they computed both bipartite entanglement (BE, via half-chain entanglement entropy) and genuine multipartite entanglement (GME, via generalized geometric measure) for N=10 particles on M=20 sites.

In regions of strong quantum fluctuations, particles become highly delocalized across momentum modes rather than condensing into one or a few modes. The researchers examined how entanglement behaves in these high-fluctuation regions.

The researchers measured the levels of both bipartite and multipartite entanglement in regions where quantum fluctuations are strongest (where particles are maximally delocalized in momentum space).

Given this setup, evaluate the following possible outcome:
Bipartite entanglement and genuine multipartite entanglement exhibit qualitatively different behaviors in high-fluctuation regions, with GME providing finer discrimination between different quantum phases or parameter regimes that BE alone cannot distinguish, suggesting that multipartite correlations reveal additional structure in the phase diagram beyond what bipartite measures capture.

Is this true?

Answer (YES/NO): NO